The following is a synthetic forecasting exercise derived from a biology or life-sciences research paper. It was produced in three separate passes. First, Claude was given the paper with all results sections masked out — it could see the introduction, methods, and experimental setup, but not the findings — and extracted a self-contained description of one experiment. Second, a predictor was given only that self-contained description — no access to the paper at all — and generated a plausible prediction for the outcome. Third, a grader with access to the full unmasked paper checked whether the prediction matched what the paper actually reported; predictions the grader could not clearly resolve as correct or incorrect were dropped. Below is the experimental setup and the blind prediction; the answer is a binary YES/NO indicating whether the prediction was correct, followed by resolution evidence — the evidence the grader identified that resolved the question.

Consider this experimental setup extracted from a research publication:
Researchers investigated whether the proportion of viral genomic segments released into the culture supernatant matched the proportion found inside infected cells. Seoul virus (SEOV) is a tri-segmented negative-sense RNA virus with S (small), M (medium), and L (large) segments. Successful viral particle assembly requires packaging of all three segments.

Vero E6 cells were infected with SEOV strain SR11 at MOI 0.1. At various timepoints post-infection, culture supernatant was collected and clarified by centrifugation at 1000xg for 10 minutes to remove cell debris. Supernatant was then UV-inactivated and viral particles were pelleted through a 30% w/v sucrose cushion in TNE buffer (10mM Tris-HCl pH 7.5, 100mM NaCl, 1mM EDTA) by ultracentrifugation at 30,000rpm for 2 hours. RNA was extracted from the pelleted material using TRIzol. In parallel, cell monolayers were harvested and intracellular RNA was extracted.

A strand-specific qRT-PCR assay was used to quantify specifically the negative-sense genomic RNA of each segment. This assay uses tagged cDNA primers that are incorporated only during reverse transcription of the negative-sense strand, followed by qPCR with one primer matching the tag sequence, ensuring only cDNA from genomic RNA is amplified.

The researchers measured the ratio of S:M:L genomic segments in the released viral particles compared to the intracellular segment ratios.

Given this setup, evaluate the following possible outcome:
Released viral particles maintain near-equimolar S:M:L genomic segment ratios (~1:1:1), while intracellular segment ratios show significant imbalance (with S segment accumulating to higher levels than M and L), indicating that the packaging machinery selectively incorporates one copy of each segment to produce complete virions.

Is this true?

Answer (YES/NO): NO